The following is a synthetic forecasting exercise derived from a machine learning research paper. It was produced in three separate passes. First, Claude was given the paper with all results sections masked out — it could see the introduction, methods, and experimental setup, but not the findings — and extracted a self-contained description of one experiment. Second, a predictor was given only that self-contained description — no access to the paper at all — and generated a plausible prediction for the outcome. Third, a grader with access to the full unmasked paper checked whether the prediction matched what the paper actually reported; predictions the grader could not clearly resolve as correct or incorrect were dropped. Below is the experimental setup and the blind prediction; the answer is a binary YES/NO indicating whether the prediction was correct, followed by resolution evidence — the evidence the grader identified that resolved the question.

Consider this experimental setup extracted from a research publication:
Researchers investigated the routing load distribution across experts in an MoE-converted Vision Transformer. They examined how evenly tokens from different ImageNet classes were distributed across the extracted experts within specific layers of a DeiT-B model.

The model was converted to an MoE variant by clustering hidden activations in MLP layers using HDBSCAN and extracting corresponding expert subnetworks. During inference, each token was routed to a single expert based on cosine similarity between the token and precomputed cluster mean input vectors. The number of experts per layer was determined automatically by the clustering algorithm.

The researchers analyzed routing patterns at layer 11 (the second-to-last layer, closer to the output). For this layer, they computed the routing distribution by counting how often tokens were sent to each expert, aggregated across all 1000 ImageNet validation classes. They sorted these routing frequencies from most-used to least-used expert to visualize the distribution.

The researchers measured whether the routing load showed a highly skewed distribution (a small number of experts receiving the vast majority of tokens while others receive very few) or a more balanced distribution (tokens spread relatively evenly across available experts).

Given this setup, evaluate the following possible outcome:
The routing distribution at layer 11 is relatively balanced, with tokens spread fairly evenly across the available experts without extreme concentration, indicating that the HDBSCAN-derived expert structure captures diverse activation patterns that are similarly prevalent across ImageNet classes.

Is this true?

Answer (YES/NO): YES